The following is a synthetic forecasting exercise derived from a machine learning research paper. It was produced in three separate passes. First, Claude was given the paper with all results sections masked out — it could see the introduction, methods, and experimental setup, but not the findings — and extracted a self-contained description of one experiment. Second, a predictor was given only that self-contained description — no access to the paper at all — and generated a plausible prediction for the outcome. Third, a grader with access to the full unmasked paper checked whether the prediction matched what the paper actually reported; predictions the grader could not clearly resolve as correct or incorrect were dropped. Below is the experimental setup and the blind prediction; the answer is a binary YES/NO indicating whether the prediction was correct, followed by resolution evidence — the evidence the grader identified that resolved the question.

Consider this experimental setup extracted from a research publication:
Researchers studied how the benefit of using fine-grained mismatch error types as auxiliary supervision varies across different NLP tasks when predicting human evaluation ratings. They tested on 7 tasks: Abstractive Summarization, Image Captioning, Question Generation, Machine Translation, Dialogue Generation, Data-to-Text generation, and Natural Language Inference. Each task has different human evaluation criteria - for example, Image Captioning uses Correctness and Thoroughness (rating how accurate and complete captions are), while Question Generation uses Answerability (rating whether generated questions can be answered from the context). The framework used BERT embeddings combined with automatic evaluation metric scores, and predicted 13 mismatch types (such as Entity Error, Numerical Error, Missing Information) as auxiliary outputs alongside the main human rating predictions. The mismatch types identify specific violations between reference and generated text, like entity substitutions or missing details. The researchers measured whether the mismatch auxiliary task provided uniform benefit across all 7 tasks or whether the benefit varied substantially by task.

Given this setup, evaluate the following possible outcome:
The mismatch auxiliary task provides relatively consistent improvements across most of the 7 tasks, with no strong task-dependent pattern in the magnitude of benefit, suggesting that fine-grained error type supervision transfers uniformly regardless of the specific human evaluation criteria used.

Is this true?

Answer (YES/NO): NO